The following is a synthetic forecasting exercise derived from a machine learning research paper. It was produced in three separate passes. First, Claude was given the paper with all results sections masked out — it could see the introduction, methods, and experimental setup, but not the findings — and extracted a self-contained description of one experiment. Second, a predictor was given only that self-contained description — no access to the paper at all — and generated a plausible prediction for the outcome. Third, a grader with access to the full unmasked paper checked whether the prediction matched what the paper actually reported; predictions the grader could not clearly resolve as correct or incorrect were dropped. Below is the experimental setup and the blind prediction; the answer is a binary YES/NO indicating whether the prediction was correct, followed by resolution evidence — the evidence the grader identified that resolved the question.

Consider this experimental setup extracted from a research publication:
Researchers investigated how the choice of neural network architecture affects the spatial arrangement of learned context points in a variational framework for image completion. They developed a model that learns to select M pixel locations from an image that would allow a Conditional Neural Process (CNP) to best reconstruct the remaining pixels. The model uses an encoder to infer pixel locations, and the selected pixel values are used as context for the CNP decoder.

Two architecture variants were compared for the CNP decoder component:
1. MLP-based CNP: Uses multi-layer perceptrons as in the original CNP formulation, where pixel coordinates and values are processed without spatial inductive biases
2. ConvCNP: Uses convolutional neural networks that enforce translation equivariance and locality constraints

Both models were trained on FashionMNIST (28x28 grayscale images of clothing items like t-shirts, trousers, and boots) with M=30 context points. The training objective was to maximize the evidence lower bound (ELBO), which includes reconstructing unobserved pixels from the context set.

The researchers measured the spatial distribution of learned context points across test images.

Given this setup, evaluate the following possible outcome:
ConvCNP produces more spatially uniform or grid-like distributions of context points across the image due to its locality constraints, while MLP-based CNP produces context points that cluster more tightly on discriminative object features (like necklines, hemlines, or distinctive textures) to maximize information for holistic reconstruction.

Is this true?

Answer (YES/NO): NO